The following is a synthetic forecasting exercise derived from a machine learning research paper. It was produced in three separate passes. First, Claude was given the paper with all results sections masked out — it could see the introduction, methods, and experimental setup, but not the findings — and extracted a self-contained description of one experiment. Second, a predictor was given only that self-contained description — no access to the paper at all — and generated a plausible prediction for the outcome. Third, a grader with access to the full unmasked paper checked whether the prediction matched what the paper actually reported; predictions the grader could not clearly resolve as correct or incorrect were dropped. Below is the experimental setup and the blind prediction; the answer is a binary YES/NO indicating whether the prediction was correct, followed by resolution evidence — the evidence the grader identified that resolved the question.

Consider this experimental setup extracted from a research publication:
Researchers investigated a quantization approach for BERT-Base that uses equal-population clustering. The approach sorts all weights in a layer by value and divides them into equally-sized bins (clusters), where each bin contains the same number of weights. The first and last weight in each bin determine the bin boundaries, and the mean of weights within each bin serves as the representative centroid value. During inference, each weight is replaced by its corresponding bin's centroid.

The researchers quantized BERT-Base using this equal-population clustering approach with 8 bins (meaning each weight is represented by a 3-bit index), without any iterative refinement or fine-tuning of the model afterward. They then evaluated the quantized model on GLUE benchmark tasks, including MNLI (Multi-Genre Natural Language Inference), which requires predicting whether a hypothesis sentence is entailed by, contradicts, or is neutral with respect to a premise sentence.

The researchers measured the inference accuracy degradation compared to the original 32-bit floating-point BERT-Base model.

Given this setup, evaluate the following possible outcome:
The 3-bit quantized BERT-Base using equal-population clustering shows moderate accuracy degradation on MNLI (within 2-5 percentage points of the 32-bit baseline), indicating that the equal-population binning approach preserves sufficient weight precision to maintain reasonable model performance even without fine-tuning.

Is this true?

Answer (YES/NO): NO